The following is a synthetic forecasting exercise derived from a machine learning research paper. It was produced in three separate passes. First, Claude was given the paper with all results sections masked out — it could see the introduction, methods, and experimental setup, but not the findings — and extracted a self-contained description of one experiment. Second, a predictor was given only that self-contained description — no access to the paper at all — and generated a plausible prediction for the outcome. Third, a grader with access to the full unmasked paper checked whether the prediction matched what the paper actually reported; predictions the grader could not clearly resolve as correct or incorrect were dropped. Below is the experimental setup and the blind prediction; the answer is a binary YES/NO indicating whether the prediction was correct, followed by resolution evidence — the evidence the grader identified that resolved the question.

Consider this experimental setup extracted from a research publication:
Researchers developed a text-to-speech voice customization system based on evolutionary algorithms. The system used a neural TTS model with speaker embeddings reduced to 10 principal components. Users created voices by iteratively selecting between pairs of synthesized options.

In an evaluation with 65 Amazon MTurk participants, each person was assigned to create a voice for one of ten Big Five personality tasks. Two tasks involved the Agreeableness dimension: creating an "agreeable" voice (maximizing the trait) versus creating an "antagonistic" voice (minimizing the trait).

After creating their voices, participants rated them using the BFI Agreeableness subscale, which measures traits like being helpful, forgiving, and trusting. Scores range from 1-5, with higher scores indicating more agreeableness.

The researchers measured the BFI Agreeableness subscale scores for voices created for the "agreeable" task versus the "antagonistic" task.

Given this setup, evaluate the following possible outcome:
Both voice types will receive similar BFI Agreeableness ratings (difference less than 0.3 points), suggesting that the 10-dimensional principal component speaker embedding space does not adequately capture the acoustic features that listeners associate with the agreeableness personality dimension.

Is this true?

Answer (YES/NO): YES